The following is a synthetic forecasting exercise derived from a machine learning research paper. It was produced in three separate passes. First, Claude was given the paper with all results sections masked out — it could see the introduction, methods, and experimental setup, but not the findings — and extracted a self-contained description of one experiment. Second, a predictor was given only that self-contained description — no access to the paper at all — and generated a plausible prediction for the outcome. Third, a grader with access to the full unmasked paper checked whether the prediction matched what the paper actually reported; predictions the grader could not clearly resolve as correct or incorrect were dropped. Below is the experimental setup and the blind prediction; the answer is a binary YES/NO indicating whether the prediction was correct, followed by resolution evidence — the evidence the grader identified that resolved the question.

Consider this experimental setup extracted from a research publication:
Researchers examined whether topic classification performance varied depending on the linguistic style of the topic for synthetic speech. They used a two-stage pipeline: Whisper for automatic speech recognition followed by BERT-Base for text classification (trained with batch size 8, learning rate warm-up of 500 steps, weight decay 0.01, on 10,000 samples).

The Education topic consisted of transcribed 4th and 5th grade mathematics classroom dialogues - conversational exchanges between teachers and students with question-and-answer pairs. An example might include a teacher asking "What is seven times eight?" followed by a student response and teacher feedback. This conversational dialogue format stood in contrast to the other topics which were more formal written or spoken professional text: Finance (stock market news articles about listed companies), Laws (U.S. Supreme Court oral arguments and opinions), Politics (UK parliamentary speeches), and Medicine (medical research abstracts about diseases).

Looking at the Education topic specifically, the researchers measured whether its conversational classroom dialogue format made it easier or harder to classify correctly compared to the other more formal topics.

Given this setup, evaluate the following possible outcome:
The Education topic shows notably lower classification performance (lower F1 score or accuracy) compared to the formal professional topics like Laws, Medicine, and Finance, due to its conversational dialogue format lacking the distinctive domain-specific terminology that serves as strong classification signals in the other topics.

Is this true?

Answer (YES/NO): YES